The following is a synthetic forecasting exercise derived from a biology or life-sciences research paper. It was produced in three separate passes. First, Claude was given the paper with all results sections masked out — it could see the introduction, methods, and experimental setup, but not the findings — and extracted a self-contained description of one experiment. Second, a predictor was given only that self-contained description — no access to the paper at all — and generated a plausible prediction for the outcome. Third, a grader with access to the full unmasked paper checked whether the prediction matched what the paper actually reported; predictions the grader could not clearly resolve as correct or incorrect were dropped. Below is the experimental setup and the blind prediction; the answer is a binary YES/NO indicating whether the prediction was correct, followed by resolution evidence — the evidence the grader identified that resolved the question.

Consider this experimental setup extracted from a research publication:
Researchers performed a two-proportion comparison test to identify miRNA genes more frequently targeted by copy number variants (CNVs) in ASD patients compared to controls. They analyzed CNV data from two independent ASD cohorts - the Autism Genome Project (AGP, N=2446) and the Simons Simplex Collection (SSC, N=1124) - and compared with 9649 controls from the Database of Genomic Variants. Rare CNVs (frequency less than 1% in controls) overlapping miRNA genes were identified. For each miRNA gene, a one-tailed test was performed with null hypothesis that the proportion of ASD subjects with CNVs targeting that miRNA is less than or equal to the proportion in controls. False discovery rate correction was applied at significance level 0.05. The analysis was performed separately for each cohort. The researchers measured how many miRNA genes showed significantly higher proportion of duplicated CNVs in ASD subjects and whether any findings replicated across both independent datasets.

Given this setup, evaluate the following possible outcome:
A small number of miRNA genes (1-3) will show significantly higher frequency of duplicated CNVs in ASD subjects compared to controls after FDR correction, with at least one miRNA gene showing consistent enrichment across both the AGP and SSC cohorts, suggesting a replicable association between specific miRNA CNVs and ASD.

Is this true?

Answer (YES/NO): NO